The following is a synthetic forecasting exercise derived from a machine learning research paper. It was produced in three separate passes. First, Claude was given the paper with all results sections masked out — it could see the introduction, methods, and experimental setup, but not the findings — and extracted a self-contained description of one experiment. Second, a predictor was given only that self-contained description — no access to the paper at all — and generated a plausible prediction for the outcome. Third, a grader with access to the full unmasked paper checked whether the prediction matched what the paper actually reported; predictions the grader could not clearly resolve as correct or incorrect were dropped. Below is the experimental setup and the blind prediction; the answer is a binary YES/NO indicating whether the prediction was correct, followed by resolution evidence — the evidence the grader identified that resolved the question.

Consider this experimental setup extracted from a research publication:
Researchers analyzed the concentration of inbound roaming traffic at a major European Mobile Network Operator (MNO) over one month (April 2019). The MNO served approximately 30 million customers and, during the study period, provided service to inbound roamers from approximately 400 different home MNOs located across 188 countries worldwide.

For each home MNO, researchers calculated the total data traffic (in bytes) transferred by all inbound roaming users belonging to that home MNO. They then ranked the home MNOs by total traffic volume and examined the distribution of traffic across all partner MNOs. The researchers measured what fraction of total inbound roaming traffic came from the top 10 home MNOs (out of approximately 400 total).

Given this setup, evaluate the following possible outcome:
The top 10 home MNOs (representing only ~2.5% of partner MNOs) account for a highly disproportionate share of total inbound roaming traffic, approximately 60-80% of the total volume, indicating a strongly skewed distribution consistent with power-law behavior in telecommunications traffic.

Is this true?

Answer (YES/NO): NO